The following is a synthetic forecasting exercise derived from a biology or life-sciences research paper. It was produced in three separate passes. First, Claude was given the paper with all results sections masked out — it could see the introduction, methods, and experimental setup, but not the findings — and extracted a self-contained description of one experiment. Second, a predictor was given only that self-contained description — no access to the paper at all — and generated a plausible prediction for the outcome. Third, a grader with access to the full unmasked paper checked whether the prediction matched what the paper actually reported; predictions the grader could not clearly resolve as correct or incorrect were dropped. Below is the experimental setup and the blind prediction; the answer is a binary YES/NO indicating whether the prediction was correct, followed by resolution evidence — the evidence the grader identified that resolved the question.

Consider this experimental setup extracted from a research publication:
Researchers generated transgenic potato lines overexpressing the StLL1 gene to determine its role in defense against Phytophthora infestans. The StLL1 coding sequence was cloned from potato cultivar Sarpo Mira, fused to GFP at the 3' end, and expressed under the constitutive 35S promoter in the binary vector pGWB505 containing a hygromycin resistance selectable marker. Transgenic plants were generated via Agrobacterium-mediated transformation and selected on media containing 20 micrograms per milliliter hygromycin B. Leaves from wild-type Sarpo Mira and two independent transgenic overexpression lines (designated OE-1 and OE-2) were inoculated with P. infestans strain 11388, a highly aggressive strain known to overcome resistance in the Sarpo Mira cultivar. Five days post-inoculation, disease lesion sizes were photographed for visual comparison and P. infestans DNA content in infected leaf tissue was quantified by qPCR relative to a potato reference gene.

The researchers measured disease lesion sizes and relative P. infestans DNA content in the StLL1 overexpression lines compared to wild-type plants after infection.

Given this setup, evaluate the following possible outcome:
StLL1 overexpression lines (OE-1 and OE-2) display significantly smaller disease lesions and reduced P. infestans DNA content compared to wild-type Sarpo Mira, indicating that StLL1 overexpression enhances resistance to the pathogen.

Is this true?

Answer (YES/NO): YES